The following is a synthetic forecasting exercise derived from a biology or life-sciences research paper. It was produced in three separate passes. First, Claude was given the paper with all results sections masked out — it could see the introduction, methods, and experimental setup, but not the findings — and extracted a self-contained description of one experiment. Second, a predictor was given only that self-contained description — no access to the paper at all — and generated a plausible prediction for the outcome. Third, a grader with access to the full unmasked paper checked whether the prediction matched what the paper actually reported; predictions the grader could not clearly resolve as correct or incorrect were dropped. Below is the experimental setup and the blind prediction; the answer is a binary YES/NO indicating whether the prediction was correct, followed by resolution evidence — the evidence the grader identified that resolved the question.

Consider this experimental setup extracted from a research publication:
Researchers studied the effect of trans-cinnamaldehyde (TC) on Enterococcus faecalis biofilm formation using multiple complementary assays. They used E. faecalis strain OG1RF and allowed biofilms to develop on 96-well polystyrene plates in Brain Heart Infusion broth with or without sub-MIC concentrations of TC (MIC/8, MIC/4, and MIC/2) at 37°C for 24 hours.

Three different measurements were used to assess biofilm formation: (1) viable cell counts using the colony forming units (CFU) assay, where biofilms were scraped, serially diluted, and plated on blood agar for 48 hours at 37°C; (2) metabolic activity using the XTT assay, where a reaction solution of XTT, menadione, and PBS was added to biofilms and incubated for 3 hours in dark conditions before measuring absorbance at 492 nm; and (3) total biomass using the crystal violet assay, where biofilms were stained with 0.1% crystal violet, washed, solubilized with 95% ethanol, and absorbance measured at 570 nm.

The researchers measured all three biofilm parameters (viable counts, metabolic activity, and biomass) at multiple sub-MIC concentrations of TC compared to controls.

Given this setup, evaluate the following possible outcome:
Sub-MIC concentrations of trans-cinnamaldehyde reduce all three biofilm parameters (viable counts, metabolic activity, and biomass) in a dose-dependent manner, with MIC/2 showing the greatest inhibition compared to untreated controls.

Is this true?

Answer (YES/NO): NO